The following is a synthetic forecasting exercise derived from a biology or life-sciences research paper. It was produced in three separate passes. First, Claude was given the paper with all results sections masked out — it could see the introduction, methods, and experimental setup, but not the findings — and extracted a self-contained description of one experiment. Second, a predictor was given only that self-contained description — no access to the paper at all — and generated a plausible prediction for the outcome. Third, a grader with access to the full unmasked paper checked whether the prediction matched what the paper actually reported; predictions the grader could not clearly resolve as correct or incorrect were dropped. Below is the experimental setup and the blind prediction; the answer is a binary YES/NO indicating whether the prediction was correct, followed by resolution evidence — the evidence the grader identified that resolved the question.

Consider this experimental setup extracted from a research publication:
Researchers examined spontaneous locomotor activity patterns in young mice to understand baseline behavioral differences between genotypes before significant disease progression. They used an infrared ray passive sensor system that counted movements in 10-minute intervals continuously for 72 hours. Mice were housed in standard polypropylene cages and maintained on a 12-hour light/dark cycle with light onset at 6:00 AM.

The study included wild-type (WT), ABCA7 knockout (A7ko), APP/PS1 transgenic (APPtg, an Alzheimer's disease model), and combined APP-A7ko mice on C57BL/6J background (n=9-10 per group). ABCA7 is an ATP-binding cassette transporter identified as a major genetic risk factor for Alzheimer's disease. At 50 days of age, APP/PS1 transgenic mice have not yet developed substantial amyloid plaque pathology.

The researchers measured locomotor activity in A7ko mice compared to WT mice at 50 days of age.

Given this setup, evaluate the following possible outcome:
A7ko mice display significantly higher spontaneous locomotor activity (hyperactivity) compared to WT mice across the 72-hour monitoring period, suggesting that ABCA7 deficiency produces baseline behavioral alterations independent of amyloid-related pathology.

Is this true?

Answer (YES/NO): NO